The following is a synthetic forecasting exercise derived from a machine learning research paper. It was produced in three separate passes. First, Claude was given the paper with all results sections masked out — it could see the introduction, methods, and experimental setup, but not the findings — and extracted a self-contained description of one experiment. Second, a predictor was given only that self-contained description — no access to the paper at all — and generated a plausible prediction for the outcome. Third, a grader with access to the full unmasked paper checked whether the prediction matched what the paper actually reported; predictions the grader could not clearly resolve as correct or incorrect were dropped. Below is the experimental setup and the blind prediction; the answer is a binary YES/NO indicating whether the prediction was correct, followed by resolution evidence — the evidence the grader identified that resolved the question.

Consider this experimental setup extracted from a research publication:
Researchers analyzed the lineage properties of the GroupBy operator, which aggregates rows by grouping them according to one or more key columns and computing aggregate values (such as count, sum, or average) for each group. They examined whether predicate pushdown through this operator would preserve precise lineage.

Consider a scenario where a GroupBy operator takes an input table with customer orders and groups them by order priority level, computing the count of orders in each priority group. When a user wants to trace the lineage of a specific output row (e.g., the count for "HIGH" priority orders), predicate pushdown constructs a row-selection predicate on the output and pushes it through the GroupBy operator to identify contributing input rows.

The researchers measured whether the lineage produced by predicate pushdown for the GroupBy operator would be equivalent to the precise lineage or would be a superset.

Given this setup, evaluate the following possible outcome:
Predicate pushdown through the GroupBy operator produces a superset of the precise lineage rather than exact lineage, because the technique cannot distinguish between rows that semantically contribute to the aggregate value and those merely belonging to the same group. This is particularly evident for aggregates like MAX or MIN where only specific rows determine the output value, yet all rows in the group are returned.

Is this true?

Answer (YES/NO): NO